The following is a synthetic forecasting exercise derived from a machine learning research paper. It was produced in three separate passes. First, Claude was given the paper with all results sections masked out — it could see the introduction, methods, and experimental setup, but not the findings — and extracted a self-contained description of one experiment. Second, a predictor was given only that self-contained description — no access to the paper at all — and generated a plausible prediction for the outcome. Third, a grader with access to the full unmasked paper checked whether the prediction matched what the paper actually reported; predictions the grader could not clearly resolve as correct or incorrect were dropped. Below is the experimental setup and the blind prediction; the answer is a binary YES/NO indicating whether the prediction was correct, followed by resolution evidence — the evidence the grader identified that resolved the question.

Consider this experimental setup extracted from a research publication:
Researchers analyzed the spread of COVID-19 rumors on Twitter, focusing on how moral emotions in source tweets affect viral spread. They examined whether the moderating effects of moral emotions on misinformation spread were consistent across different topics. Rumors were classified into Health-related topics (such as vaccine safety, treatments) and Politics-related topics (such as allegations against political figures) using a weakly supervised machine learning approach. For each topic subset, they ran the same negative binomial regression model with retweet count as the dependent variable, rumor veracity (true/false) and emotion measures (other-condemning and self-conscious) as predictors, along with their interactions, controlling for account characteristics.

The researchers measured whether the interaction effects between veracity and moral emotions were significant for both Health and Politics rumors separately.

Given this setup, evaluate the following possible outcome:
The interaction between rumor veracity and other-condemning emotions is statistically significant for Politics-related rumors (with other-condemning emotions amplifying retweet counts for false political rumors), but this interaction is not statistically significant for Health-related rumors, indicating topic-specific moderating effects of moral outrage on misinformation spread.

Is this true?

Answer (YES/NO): NO